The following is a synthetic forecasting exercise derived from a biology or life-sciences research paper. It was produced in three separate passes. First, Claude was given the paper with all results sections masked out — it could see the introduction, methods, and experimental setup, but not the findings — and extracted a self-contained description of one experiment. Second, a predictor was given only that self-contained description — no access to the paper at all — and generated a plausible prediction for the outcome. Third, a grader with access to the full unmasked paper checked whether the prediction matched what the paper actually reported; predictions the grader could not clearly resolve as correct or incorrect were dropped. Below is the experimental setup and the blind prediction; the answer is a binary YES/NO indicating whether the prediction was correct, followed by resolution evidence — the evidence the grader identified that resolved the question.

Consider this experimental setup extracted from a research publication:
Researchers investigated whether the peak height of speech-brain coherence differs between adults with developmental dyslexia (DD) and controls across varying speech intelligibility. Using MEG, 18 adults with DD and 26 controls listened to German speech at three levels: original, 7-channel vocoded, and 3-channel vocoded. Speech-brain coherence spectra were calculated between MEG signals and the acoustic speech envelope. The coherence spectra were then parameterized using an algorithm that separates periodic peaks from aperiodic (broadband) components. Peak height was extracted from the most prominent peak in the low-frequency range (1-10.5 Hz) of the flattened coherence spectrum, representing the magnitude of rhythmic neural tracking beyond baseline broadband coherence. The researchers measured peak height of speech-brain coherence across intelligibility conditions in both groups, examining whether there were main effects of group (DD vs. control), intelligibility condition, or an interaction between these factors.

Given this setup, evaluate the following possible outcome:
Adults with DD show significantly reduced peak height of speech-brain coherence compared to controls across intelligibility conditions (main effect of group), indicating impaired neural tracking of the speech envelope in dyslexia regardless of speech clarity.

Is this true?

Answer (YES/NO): NO